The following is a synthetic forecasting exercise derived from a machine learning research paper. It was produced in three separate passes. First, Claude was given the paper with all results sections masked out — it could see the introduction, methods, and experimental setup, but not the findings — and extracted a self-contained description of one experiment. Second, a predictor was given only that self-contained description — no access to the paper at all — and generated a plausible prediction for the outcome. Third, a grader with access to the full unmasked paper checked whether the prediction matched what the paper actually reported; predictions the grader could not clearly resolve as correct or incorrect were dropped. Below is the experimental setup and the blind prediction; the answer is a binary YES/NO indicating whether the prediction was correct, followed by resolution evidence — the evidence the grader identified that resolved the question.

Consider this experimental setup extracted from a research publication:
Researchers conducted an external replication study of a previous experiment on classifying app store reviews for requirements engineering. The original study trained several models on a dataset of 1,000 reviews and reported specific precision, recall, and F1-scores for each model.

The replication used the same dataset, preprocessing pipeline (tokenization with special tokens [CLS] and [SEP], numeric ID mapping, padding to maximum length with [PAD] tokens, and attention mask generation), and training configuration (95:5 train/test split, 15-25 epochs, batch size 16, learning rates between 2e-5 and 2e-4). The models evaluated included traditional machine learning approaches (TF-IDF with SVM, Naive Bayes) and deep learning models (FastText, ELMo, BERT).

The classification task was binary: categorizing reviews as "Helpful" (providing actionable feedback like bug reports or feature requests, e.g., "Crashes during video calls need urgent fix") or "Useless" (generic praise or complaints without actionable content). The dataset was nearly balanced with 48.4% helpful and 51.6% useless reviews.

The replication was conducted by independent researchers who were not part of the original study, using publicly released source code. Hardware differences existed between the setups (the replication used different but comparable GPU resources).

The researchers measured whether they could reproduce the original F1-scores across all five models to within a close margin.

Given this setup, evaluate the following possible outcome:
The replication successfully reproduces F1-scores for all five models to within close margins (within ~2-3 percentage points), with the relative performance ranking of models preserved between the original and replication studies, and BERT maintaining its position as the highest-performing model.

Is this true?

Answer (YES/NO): NO